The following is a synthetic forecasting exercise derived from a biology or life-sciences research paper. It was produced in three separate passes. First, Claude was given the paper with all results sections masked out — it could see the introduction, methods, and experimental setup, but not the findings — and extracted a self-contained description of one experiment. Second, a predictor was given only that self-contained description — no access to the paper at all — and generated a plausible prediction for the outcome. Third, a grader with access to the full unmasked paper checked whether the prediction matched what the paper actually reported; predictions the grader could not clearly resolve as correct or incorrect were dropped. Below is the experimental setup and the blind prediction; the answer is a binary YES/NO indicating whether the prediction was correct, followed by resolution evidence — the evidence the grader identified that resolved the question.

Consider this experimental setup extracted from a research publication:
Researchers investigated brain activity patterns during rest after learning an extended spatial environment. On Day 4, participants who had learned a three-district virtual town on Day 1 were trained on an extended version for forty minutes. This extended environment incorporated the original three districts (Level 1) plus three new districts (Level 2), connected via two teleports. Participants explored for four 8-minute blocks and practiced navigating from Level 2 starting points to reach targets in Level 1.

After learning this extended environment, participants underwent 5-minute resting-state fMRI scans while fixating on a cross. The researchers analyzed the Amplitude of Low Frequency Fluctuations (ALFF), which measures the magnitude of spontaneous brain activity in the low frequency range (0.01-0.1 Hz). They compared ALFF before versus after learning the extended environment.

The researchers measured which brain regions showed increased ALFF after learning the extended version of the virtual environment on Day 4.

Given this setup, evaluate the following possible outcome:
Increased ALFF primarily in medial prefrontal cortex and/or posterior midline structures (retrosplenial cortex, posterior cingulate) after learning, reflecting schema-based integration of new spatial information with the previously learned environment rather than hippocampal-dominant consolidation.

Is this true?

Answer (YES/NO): NO